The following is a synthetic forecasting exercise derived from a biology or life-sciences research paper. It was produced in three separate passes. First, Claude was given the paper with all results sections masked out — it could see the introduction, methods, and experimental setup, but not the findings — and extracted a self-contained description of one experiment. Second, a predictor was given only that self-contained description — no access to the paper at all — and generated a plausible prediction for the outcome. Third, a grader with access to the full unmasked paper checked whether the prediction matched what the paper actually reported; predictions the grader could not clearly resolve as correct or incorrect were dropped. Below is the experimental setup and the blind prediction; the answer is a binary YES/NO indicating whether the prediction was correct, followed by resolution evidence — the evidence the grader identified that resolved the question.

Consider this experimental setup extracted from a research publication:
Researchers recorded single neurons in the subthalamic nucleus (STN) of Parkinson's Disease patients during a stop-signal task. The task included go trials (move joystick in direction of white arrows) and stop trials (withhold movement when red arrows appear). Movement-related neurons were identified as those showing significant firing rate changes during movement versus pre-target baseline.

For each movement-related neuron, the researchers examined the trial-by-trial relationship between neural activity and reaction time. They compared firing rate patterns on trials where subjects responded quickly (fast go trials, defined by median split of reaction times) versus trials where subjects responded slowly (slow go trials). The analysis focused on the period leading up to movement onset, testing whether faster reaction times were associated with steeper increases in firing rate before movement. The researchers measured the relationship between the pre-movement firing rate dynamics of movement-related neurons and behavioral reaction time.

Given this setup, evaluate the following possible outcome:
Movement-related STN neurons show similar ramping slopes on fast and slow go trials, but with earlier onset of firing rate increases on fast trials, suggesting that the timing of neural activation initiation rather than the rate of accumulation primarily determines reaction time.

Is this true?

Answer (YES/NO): NO